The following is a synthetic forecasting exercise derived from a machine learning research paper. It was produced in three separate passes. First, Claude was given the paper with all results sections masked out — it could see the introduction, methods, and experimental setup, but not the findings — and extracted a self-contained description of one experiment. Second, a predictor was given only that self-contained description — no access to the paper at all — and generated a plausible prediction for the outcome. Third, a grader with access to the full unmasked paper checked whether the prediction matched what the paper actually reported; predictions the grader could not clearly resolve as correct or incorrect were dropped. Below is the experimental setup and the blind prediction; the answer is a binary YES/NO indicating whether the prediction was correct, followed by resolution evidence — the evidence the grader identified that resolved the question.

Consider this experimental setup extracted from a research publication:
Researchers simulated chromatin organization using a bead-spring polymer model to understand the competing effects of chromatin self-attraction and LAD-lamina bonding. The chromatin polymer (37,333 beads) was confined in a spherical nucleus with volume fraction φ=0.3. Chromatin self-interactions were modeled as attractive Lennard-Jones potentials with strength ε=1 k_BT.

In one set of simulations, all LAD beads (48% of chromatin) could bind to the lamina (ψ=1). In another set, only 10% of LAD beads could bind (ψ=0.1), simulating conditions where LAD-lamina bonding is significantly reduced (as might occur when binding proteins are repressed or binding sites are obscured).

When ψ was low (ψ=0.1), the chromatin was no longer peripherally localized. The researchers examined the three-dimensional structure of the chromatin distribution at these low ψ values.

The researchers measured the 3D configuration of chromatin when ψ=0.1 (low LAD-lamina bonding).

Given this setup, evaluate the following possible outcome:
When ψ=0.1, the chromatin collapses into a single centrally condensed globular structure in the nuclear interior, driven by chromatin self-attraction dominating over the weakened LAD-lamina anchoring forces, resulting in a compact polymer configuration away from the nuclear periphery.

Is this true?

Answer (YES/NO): NO